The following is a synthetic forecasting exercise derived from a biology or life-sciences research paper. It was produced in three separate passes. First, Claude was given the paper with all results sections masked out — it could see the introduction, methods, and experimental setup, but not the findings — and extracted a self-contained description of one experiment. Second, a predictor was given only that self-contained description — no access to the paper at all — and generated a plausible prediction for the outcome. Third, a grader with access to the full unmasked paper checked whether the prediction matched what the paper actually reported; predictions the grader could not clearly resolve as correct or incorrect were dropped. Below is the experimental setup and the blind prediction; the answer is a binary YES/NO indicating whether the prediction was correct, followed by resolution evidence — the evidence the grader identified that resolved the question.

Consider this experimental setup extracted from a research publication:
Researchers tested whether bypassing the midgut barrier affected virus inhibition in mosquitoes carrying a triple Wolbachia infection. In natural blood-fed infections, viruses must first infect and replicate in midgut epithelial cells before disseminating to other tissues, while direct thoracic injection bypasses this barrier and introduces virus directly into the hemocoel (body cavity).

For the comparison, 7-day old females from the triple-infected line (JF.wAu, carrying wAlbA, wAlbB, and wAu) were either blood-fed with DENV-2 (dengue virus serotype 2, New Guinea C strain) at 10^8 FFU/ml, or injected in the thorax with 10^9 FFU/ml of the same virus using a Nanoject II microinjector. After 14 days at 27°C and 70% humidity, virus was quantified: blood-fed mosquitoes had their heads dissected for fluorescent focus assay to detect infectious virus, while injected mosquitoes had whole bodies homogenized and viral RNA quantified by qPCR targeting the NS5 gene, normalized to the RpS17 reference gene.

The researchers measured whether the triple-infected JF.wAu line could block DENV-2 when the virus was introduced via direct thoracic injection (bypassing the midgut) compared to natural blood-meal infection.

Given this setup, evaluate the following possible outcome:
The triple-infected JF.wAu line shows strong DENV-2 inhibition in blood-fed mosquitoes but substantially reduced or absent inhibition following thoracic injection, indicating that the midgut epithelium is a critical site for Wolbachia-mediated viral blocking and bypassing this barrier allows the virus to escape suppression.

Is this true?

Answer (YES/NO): NO